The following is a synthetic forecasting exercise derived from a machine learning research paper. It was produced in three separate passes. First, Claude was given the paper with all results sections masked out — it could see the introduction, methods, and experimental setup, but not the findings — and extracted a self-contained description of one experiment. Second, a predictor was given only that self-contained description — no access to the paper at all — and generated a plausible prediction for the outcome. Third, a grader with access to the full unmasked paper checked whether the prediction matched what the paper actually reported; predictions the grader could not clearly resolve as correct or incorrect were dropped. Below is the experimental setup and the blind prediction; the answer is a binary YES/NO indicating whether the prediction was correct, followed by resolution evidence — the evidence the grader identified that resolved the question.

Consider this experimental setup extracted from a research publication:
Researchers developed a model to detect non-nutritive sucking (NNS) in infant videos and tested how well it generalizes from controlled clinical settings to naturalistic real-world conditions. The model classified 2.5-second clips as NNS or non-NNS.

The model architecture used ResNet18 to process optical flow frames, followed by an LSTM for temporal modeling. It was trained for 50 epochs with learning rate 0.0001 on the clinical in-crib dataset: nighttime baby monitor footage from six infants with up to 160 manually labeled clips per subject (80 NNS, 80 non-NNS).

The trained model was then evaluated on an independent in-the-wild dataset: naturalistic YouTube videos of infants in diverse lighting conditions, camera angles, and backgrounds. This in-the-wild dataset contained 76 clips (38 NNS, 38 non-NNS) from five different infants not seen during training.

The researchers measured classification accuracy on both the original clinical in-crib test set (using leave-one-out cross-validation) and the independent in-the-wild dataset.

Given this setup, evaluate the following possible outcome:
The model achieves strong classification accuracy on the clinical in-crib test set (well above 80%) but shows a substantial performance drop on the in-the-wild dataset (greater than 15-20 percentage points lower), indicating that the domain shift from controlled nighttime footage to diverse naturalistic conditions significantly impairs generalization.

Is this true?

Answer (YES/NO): YES